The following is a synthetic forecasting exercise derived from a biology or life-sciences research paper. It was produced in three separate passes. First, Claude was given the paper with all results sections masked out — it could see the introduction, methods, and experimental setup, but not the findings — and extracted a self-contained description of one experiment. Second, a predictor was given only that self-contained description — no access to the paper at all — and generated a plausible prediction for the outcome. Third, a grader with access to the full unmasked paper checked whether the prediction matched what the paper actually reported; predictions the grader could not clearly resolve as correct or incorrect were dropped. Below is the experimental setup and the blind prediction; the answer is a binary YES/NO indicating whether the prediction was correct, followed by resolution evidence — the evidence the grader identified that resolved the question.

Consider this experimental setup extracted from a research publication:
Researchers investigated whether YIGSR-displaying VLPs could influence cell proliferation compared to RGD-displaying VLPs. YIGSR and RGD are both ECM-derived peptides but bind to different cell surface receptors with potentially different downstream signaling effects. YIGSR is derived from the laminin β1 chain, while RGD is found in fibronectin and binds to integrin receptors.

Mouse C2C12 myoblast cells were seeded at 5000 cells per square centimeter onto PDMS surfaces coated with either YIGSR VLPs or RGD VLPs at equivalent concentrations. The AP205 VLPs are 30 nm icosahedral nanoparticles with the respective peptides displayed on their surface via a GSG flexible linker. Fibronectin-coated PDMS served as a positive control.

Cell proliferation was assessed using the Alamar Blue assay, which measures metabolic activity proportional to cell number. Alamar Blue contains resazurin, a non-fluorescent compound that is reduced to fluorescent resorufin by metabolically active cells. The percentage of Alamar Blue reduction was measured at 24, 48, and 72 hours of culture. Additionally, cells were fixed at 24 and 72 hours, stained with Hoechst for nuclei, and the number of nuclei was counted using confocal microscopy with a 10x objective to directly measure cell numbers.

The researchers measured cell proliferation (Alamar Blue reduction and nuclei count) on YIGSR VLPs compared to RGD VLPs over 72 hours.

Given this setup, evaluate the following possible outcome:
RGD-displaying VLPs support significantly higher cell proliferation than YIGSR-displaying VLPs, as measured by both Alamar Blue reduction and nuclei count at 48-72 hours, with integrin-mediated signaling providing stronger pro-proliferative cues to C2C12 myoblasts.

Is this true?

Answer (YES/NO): YES